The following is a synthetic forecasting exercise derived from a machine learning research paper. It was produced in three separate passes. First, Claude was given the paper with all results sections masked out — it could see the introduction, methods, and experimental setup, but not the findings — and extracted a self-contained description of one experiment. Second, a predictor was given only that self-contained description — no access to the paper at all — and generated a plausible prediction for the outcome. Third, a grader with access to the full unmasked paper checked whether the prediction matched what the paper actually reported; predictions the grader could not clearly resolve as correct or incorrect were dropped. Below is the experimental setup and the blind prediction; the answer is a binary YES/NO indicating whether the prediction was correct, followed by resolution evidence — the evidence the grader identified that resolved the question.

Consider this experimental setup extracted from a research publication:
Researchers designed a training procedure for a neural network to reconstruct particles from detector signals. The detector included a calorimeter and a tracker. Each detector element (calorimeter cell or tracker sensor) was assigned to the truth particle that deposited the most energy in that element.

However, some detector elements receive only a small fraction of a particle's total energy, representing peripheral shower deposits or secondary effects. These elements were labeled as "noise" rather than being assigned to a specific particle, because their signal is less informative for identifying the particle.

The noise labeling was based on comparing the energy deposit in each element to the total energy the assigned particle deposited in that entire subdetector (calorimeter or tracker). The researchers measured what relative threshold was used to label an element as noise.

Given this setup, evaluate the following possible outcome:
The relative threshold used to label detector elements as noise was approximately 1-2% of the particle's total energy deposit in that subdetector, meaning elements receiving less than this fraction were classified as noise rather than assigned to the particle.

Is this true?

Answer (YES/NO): NO